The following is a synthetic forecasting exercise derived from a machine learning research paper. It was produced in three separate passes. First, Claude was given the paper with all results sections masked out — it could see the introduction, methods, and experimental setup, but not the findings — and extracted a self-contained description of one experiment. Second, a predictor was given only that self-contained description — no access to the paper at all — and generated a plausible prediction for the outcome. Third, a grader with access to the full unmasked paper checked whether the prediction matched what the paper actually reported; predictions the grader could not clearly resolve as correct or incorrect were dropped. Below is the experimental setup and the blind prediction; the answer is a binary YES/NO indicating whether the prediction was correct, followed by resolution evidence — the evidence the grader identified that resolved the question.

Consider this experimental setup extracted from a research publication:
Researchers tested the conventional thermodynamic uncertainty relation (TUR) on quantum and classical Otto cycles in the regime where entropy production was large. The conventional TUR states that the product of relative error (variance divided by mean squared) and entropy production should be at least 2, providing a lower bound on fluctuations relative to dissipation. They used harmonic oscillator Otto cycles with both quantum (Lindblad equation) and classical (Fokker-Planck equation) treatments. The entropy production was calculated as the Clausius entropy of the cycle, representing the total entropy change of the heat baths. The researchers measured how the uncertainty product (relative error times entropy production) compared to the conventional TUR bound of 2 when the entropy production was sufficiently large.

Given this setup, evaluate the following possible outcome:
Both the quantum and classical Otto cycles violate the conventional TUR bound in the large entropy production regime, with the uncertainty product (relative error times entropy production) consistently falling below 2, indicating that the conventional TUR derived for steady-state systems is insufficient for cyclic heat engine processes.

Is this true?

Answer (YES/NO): NO